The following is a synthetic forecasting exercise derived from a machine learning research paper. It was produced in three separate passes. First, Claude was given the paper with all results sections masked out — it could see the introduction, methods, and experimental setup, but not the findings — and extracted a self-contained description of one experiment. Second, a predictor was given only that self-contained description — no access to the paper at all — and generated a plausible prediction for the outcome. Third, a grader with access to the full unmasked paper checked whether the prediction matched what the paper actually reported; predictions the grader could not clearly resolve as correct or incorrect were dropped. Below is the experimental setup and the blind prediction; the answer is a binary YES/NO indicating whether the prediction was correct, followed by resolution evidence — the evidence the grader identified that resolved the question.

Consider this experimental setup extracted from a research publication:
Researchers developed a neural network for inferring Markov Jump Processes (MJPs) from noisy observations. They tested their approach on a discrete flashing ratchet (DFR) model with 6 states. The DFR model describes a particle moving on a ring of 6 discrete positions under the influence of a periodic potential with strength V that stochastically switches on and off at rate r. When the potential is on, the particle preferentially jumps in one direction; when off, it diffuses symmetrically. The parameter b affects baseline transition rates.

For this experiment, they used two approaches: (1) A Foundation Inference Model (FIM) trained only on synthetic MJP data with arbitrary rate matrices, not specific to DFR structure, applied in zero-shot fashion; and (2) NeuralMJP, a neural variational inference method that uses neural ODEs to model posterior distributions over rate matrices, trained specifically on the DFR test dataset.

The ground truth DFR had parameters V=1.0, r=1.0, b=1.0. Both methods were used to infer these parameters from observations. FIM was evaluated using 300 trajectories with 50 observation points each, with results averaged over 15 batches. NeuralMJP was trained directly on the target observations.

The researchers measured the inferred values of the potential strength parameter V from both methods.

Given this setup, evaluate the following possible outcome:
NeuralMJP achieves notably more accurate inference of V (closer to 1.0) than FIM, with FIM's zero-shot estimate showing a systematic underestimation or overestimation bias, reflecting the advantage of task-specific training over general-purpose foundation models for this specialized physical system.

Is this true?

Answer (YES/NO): NO